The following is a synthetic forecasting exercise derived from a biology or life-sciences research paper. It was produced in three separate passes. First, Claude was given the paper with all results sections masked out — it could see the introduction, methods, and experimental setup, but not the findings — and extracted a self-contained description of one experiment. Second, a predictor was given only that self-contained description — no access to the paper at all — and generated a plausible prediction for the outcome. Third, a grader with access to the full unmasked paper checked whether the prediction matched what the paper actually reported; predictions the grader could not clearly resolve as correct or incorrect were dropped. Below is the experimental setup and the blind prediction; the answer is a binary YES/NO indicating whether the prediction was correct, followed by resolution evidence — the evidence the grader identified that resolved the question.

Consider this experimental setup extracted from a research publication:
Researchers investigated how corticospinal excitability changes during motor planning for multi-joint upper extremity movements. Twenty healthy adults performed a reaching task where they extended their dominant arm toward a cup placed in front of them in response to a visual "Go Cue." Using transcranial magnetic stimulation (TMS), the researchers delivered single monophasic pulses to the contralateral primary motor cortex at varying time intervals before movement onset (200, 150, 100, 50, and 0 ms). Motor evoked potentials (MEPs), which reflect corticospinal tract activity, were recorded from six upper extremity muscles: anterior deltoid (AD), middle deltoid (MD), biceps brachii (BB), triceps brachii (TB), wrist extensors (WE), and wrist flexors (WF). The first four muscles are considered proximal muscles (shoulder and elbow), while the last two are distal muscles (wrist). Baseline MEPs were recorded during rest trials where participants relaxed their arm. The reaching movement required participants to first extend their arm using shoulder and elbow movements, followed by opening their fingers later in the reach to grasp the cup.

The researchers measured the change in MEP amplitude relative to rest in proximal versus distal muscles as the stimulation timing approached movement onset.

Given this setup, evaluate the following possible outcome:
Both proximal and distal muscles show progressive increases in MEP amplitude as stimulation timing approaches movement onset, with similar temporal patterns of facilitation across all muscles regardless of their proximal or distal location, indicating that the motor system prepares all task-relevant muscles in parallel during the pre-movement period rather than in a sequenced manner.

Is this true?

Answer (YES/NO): NO